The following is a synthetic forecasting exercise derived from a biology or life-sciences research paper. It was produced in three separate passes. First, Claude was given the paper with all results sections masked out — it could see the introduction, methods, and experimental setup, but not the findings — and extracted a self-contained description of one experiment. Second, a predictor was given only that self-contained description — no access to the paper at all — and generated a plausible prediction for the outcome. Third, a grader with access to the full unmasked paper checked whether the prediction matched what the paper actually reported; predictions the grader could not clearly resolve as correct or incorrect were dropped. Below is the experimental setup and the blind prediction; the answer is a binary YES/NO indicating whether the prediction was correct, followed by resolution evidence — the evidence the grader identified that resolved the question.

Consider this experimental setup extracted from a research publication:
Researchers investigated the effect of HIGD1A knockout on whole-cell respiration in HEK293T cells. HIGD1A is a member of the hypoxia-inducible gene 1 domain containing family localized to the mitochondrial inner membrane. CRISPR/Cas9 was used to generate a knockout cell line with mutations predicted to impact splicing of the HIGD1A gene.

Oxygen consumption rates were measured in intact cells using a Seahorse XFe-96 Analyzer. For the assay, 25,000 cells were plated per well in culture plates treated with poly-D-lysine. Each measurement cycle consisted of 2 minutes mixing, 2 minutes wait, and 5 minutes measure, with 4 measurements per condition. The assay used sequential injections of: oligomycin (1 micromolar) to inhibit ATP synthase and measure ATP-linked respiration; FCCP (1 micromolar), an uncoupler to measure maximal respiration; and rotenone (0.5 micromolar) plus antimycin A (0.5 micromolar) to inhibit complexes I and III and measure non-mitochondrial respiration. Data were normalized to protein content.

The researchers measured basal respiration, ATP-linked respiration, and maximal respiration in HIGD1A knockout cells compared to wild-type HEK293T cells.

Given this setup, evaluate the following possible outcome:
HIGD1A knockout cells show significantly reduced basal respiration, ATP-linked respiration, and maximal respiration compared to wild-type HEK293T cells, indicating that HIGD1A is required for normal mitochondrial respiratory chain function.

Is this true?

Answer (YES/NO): NO